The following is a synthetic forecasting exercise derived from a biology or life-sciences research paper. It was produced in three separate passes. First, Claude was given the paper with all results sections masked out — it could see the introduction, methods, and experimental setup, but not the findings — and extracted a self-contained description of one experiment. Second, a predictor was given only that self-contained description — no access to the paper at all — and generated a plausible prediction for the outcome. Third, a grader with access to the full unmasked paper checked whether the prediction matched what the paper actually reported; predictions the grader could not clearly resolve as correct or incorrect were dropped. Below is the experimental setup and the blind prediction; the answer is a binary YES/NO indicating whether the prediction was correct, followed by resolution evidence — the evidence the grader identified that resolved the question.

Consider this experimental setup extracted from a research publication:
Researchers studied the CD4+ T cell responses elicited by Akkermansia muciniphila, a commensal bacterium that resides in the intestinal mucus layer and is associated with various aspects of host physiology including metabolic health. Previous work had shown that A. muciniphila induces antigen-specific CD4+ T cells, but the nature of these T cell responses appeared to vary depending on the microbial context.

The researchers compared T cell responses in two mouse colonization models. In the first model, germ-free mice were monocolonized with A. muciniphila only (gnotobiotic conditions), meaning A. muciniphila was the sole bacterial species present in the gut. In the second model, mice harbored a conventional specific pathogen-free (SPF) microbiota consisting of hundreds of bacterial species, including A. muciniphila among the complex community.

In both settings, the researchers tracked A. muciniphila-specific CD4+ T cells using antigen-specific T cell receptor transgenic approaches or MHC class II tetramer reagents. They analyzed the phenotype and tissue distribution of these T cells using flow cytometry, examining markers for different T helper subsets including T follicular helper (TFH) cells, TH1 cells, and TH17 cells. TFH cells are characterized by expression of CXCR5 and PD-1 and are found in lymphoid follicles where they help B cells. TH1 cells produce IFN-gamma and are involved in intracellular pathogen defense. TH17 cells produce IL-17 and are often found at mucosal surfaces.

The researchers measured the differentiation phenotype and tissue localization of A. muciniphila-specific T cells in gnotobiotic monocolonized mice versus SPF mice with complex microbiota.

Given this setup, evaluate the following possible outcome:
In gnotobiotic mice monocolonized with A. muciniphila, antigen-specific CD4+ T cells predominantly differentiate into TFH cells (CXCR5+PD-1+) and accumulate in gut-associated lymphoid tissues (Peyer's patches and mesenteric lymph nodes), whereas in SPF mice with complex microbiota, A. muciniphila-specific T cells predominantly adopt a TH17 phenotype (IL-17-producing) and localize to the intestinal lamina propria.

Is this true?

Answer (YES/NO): NO